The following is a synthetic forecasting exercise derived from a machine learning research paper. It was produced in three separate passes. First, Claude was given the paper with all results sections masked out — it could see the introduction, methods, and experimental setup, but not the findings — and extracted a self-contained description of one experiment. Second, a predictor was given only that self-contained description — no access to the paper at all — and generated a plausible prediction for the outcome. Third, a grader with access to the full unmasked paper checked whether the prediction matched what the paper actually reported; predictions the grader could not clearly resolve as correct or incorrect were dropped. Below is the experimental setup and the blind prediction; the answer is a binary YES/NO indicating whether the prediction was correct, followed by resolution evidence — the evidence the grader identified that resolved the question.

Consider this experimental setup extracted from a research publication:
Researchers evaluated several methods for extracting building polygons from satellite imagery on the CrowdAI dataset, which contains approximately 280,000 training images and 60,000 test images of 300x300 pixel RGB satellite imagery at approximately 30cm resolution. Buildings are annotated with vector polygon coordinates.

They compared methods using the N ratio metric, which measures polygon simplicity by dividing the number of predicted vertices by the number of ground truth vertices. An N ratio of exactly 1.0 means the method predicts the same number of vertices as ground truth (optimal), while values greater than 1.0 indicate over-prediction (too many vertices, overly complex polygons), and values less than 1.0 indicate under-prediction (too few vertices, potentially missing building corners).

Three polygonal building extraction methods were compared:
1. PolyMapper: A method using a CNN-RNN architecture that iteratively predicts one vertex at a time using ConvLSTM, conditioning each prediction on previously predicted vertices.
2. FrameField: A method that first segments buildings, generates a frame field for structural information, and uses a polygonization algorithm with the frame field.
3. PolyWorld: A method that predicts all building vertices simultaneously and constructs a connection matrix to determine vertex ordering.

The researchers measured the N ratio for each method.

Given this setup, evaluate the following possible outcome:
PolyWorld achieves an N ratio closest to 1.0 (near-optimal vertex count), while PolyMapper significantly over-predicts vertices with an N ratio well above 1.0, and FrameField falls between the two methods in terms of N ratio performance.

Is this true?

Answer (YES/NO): YES